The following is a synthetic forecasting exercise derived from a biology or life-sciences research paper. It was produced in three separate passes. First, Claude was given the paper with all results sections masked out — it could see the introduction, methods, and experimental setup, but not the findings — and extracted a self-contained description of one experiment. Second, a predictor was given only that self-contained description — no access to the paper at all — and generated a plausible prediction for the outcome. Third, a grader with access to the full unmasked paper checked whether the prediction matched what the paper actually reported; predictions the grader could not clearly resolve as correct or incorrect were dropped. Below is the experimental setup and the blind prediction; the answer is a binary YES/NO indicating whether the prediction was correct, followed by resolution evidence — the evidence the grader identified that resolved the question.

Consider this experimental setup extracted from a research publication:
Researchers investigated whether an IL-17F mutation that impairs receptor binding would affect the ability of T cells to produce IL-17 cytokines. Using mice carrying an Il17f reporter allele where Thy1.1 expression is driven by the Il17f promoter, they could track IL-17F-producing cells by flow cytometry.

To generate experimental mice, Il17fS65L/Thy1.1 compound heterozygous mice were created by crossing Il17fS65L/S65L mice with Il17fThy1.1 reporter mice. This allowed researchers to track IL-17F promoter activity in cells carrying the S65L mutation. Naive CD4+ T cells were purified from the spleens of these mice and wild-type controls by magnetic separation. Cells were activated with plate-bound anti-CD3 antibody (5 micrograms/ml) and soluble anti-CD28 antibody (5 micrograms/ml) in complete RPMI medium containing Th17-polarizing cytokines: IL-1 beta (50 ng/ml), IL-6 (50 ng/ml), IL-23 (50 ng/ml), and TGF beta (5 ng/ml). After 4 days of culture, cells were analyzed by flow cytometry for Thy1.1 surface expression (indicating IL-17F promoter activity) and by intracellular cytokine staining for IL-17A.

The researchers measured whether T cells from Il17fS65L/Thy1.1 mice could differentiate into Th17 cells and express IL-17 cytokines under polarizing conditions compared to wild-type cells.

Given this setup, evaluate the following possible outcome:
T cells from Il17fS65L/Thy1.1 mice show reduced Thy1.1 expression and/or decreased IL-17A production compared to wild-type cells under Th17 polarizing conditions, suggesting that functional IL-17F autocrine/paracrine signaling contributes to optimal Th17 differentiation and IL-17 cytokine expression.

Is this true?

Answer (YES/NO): NO